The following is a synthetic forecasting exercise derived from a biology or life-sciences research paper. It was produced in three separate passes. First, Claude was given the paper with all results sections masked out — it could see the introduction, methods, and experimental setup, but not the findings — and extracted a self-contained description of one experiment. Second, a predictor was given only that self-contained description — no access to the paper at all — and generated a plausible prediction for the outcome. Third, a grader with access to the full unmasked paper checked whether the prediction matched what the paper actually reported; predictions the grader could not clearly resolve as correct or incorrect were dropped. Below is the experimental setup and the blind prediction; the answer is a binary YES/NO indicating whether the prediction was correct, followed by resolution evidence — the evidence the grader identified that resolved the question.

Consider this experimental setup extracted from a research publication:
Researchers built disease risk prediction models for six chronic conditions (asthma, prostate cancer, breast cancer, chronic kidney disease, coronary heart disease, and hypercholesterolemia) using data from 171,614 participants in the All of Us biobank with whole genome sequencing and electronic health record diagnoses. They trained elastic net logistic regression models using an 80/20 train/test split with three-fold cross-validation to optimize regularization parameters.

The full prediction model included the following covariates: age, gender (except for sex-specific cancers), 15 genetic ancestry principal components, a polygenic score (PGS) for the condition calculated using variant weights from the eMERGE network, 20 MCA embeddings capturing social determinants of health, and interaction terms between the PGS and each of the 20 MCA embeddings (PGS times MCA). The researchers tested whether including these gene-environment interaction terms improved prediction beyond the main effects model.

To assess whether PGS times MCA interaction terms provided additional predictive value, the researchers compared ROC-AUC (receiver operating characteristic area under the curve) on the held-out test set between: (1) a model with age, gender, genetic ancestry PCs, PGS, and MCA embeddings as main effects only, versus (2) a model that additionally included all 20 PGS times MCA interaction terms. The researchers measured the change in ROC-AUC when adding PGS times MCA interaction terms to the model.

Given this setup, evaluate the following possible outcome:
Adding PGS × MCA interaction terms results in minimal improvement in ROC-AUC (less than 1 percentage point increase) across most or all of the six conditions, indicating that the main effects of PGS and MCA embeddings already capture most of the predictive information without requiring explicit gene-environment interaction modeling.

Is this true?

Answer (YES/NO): YES